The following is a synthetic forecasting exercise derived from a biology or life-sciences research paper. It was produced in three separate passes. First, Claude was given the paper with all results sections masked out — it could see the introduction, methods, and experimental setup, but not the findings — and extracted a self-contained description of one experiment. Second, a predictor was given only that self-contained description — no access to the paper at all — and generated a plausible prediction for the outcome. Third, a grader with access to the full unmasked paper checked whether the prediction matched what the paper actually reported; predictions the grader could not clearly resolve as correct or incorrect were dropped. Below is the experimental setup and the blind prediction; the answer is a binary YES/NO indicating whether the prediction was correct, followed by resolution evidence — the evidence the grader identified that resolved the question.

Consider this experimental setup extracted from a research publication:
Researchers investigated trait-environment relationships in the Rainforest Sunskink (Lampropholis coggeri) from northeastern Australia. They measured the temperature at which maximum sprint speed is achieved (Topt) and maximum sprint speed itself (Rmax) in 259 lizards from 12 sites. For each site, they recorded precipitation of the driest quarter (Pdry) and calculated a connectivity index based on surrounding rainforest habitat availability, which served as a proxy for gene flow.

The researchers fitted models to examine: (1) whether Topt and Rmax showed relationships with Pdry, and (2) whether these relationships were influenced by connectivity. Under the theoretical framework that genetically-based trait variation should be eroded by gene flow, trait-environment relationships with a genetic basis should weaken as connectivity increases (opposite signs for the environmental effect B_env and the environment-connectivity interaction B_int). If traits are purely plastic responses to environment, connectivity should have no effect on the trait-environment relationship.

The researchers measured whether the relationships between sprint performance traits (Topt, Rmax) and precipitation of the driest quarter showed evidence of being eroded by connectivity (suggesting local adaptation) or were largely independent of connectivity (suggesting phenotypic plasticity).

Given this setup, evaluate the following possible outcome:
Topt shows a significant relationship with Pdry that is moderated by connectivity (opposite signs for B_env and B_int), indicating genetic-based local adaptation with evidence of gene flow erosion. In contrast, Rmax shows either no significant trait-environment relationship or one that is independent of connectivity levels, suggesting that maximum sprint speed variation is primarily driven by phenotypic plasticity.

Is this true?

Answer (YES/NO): NO